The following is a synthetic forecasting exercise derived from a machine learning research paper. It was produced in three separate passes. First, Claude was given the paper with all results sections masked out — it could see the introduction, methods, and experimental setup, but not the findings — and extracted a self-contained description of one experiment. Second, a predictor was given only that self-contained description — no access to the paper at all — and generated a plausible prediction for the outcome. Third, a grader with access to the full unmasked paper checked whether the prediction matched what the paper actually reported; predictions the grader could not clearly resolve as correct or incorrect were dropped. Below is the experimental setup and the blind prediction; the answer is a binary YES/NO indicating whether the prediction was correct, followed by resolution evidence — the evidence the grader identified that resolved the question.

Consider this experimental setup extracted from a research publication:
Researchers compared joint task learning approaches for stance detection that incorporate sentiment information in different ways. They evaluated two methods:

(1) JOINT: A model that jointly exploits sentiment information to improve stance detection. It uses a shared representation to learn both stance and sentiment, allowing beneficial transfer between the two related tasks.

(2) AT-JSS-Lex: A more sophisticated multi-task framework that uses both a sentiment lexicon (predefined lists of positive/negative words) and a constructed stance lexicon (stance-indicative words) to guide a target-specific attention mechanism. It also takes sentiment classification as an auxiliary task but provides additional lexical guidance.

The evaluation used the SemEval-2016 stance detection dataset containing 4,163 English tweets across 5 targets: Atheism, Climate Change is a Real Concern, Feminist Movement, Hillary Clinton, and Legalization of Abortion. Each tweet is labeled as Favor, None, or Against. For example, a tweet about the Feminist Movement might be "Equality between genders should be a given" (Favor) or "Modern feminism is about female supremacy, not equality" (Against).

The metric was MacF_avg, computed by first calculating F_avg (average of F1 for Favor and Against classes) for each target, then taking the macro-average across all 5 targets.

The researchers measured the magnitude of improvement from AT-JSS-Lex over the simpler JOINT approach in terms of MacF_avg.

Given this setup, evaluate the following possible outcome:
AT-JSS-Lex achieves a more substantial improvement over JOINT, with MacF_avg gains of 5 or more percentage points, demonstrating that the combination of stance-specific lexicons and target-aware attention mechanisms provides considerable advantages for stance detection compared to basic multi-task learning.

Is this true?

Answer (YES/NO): YES